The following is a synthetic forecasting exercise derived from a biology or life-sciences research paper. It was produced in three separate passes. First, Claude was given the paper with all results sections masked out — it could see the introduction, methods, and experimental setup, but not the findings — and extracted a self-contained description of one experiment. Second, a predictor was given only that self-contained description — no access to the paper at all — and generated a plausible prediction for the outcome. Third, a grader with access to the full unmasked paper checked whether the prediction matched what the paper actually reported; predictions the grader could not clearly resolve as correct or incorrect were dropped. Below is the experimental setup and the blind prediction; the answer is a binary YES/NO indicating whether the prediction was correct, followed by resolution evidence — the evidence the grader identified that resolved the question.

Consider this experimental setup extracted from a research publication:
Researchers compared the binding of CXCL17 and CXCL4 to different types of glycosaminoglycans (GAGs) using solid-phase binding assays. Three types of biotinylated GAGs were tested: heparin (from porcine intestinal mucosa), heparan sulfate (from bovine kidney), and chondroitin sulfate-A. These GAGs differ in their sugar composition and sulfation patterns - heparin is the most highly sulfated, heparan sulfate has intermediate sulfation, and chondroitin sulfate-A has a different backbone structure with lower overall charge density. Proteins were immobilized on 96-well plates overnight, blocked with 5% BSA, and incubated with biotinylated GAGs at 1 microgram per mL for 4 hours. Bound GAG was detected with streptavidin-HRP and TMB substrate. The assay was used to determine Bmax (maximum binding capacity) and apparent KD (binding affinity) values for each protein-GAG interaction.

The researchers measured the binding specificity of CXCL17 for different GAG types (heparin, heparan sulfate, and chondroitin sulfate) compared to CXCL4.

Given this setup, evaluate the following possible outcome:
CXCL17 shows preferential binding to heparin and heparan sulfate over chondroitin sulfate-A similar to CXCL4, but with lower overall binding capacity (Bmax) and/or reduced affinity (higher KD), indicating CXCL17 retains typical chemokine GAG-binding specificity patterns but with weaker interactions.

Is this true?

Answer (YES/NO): NO